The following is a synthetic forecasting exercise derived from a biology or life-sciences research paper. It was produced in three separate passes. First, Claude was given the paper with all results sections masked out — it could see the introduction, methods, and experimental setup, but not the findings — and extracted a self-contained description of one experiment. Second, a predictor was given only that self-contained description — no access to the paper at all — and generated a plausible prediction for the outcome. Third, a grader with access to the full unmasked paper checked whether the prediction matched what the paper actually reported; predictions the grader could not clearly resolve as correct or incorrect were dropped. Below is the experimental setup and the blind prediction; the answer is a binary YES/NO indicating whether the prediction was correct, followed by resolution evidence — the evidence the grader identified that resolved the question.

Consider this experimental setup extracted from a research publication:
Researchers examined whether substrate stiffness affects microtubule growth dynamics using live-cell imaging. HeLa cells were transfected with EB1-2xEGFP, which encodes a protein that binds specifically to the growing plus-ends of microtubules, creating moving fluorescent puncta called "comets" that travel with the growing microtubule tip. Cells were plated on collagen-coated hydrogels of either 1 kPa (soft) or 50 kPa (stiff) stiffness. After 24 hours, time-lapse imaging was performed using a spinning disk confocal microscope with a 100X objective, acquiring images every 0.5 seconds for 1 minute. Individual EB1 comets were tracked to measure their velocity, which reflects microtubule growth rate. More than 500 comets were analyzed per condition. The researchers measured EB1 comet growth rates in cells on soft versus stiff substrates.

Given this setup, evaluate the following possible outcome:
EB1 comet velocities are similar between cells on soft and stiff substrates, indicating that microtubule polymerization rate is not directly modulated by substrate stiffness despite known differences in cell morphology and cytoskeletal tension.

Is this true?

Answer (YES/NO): NO